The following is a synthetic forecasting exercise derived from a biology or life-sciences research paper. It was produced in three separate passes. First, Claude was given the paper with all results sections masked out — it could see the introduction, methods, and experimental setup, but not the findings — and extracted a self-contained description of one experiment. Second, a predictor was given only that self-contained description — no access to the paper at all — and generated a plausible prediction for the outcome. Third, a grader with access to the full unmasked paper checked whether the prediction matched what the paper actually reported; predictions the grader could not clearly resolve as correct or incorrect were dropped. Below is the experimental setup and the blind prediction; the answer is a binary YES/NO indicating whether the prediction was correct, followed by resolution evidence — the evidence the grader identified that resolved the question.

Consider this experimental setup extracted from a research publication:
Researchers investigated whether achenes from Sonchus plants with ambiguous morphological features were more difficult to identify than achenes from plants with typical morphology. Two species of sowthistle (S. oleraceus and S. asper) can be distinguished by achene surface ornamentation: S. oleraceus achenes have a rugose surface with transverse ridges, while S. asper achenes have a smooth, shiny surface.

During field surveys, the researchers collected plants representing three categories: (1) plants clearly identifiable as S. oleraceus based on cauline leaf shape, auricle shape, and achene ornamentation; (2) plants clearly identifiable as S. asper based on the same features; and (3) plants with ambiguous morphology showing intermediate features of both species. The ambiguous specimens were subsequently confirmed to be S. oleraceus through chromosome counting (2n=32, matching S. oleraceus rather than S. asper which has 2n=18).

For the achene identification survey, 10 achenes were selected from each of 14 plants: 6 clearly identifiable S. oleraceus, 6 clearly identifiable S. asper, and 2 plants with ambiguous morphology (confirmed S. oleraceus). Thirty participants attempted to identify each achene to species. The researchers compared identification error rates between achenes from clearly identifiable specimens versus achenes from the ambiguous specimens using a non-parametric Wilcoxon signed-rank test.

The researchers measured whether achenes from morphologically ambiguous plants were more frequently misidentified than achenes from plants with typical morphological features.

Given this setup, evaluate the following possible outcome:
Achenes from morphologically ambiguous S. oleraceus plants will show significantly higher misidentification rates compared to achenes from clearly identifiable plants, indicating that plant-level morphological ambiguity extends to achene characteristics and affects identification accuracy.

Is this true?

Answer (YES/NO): NO